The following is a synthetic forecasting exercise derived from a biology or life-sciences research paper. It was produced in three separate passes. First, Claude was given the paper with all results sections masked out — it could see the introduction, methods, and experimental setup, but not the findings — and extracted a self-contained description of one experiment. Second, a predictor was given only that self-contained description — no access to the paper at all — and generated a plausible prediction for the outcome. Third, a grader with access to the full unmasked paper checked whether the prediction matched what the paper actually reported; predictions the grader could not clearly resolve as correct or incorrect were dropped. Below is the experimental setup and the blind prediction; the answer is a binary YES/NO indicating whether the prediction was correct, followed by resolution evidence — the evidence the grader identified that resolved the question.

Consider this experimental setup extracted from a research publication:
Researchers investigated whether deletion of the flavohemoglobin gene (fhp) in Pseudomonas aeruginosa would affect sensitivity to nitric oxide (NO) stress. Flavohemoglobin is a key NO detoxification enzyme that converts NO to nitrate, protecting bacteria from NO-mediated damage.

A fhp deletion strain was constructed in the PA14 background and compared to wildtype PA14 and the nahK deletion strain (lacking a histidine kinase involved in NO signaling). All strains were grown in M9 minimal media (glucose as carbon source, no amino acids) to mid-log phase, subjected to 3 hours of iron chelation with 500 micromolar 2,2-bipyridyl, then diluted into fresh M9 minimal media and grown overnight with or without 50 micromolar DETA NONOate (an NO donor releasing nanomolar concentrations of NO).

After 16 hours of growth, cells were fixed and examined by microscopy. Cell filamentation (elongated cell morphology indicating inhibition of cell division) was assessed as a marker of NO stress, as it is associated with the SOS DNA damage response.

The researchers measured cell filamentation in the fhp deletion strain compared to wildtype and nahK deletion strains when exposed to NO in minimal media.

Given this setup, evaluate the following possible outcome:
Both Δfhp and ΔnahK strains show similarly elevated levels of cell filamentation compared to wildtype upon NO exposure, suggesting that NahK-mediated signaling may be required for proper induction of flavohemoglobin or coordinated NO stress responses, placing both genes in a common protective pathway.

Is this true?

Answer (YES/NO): NO